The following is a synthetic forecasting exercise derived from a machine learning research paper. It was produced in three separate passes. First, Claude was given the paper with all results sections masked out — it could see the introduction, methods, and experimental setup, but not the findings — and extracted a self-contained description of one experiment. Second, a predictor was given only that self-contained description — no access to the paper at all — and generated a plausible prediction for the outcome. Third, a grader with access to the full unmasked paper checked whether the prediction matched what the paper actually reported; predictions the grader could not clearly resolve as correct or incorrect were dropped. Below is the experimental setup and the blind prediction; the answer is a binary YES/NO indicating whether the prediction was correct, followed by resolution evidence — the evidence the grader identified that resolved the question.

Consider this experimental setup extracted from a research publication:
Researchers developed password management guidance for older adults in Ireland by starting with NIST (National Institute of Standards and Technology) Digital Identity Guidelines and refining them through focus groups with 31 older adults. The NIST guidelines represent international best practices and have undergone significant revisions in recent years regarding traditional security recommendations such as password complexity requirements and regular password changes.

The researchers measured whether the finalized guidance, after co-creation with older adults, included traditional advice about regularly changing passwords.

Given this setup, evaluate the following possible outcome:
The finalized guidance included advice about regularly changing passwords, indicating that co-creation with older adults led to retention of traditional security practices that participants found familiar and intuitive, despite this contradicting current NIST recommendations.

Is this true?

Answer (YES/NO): NO